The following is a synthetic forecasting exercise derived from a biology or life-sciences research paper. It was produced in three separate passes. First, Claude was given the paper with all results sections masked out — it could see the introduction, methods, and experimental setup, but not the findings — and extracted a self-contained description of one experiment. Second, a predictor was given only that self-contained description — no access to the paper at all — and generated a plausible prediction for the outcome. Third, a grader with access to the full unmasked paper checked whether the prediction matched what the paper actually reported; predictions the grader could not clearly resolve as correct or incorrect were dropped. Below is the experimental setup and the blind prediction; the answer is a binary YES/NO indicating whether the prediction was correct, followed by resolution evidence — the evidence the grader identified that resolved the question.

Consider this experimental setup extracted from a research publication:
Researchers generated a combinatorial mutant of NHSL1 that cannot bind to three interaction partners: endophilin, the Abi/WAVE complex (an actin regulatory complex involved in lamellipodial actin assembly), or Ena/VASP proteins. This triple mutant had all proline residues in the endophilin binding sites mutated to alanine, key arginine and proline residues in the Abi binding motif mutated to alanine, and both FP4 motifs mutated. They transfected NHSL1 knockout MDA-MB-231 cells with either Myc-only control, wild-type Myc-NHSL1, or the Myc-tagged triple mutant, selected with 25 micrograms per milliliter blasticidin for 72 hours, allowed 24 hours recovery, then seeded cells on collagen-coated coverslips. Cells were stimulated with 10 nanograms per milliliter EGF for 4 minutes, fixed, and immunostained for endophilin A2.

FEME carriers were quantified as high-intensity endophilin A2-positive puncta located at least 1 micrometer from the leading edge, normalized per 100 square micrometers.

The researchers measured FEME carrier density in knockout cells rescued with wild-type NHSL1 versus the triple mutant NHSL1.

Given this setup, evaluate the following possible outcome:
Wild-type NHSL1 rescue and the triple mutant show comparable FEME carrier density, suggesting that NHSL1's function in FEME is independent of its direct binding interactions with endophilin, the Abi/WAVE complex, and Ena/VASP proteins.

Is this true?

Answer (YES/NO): NO